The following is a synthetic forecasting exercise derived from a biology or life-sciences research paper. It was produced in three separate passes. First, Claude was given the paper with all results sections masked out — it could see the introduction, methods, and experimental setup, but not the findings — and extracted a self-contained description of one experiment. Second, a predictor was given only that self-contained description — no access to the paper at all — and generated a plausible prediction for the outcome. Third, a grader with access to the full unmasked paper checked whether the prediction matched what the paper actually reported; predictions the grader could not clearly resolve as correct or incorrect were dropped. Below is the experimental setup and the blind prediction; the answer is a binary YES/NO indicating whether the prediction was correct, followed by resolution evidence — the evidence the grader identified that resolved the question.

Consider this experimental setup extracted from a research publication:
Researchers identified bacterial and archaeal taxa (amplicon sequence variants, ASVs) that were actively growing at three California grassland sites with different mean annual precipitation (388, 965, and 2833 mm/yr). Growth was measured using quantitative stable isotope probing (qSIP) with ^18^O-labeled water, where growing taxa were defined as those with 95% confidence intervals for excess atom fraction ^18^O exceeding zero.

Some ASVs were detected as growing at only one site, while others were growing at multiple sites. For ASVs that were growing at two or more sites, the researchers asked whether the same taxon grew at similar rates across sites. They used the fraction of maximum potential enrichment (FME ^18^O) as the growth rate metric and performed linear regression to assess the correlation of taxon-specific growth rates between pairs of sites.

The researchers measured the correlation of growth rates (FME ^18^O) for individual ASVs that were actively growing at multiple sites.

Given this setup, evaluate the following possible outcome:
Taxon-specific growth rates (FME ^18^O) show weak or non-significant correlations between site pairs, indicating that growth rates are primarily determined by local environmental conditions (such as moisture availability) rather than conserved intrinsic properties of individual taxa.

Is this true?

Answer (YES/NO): NO